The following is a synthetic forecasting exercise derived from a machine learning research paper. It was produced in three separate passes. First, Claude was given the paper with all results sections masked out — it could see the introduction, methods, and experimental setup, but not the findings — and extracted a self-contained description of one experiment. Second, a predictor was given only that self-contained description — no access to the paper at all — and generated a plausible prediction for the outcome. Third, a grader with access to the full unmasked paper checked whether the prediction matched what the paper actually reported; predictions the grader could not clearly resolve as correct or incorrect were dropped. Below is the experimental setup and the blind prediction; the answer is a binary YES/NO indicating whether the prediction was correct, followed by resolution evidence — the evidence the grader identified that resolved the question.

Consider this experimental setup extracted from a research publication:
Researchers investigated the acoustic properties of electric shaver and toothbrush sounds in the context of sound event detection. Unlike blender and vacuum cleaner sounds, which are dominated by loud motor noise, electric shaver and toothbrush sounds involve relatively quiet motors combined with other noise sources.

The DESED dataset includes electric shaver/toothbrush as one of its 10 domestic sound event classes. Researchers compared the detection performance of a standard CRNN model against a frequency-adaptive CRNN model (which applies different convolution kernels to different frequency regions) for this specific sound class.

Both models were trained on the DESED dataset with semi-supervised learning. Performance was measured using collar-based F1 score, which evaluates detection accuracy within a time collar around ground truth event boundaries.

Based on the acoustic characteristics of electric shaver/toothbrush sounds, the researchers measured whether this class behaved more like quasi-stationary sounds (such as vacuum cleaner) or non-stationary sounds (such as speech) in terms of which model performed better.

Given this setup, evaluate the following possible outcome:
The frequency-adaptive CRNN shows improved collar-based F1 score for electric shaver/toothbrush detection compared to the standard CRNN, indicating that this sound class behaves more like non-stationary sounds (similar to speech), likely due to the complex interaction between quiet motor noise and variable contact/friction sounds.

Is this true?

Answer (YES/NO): YES